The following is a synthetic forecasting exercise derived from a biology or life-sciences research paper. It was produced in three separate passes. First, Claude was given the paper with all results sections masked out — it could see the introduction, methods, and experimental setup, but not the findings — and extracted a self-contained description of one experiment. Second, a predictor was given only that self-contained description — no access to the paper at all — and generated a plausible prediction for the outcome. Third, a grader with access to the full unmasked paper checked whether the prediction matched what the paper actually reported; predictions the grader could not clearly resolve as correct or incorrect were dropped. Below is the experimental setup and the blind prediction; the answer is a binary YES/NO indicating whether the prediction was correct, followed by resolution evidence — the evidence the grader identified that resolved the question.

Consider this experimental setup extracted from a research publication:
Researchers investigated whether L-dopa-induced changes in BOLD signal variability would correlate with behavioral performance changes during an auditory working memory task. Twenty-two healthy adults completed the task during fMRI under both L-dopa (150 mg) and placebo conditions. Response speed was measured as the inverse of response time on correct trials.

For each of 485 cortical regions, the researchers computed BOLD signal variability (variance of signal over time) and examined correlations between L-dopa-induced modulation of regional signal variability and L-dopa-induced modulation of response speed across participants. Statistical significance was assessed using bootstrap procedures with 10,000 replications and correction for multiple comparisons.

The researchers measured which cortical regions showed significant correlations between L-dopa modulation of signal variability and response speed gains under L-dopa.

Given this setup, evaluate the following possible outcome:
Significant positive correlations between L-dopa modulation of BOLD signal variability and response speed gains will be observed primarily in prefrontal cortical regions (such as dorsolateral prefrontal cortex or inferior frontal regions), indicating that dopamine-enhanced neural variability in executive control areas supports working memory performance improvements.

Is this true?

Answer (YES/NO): NO